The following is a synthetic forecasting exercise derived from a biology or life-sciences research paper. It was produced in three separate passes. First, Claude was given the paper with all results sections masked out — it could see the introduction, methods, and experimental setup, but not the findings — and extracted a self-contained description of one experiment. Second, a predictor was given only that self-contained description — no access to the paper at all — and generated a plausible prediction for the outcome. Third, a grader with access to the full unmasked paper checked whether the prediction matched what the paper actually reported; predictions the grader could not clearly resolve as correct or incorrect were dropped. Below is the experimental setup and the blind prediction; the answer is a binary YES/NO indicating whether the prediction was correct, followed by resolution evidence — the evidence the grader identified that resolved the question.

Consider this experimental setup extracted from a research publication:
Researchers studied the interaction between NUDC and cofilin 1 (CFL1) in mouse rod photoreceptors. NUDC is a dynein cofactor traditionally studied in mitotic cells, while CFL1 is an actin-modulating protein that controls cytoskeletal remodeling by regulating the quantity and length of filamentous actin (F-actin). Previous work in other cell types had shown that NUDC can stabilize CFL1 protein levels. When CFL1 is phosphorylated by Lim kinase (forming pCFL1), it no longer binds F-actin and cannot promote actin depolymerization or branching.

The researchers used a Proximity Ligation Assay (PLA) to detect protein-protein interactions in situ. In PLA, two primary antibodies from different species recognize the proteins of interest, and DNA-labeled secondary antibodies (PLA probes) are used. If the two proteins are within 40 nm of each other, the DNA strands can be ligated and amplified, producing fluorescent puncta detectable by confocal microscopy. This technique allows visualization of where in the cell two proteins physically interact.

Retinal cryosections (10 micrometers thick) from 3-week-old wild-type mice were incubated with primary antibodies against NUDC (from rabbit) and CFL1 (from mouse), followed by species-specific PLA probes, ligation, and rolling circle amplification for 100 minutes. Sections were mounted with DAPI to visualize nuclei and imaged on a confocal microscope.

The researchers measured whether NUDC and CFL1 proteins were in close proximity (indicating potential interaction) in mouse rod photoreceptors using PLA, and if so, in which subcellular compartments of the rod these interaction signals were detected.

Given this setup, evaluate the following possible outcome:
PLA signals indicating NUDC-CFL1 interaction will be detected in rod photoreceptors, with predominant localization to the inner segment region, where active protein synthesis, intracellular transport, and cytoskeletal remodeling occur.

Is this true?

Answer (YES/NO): YES